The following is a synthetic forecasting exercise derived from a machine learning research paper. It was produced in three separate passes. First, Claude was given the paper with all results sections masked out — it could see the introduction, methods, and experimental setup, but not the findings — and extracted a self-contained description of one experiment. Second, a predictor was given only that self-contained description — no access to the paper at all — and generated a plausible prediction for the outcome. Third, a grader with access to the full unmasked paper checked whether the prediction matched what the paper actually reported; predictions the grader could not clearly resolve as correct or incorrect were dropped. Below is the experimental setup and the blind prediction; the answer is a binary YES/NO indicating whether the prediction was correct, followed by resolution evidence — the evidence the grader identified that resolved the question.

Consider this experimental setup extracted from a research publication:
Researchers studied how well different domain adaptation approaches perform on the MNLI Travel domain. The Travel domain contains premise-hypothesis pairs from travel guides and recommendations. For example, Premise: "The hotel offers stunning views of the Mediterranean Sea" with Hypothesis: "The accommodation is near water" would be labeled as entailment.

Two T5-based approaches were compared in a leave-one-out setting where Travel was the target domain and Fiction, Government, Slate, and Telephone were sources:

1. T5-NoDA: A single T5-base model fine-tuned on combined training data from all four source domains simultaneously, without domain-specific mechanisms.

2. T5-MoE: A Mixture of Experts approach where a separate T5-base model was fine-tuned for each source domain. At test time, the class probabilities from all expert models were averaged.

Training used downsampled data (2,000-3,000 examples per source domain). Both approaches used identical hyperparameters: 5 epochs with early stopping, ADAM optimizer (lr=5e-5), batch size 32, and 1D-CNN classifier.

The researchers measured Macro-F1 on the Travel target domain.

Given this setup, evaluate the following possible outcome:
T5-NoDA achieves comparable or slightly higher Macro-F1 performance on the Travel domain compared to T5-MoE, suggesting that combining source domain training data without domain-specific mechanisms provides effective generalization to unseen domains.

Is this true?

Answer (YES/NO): YES